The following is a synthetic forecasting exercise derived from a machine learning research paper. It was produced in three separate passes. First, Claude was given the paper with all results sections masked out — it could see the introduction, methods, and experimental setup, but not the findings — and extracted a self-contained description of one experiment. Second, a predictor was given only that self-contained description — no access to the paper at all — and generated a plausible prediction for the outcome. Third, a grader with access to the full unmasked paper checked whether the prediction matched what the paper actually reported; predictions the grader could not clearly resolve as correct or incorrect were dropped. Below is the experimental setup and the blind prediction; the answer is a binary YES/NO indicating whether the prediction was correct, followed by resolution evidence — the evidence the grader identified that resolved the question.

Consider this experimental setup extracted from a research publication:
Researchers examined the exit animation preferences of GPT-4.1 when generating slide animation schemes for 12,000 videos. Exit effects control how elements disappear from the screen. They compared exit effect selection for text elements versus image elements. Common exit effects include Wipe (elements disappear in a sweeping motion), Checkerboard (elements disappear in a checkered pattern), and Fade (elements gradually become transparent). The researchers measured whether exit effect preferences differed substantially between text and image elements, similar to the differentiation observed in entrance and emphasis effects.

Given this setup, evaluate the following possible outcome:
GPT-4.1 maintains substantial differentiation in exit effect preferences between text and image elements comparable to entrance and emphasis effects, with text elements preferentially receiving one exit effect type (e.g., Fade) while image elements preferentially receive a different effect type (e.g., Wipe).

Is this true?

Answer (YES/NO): NO